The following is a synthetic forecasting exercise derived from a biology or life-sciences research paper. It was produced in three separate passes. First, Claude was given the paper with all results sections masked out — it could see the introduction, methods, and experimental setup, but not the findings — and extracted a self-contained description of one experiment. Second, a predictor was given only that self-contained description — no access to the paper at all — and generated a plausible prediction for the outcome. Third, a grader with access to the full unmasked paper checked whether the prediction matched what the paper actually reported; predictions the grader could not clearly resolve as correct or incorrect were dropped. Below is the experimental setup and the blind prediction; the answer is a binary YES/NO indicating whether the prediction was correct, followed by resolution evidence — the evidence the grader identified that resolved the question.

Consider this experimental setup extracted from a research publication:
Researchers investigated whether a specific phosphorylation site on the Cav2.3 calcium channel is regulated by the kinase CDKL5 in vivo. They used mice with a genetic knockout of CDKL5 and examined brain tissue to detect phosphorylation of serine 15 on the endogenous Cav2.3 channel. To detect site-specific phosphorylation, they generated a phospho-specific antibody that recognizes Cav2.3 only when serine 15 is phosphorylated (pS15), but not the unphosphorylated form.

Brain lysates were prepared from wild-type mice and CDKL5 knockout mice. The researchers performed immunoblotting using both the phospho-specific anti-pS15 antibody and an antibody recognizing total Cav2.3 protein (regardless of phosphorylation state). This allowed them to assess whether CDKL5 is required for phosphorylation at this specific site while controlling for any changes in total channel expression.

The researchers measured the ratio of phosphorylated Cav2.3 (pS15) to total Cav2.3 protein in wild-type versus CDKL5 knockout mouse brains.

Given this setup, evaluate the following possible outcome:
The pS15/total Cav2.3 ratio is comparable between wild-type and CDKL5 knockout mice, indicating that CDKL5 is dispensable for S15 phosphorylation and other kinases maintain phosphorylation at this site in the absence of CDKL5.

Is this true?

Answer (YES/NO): NO